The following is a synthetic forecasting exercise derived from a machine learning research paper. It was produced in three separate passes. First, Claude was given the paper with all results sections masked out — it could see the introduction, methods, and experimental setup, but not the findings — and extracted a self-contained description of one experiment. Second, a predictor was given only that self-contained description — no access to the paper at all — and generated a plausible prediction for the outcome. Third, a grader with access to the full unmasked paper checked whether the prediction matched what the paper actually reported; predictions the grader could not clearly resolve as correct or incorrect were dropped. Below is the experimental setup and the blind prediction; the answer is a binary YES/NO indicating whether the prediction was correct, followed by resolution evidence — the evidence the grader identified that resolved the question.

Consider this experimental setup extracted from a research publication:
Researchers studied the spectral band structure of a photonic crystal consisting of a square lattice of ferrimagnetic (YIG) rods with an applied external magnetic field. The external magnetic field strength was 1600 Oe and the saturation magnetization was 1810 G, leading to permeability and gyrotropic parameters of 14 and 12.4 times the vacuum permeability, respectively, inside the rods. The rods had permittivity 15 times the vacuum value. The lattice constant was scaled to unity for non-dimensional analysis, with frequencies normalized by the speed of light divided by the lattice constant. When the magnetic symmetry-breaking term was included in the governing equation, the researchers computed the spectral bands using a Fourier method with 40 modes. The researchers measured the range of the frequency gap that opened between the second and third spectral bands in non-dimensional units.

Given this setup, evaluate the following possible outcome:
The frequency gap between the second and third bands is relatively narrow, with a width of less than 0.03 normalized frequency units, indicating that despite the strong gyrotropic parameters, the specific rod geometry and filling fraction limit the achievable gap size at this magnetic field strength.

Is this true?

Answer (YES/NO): NO